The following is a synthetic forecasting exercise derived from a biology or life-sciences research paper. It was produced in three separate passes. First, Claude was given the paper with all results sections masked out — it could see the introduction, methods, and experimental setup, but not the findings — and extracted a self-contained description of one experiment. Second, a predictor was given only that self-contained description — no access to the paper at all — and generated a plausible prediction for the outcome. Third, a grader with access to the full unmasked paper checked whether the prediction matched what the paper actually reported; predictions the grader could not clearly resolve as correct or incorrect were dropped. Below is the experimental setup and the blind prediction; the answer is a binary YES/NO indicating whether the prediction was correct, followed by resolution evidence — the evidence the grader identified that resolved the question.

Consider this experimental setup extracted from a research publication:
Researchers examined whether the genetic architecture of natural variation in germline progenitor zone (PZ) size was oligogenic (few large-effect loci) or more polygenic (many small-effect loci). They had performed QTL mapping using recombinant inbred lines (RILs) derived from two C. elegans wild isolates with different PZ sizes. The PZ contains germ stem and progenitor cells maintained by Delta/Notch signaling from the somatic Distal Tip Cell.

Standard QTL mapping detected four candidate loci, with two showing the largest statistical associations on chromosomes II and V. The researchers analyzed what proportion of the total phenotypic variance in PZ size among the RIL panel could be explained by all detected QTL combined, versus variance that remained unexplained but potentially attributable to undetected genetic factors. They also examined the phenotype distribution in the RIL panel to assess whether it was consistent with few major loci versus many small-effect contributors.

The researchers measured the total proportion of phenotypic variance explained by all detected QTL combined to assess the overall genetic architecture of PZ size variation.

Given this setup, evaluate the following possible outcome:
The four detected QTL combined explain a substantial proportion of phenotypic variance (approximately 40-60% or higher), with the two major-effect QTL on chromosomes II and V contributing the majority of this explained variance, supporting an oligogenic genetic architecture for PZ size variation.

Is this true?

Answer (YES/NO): NO